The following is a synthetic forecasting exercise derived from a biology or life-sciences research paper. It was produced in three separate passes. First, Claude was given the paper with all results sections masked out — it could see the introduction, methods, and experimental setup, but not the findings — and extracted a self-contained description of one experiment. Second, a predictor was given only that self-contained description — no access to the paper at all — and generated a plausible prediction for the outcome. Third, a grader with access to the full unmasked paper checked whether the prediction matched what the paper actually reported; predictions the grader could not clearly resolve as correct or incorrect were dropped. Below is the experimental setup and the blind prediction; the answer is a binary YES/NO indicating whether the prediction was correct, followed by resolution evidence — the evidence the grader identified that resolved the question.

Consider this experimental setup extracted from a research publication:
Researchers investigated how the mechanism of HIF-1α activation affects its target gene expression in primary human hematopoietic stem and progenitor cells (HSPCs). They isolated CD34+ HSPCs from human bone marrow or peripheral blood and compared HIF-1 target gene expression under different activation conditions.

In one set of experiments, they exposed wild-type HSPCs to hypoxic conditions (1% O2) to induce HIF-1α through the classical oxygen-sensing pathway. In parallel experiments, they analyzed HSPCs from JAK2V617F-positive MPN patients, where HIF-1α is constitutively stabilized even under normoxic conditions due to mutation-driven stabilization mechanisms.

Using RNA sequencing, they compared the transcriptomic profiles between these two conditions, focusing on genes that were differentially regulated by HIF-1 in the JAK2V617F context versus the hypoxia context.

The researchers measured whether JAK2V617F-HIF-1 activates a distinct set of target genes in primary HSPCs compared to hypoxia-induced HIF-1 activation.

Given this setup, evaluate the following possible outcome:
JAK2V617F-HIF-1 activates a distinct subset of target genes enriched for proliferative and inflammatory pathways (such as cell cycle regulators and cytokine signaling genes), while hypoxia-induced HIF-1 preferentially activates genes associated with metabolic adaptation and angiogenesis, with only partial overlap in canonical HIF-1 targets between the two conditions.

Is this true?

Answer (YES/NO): NO